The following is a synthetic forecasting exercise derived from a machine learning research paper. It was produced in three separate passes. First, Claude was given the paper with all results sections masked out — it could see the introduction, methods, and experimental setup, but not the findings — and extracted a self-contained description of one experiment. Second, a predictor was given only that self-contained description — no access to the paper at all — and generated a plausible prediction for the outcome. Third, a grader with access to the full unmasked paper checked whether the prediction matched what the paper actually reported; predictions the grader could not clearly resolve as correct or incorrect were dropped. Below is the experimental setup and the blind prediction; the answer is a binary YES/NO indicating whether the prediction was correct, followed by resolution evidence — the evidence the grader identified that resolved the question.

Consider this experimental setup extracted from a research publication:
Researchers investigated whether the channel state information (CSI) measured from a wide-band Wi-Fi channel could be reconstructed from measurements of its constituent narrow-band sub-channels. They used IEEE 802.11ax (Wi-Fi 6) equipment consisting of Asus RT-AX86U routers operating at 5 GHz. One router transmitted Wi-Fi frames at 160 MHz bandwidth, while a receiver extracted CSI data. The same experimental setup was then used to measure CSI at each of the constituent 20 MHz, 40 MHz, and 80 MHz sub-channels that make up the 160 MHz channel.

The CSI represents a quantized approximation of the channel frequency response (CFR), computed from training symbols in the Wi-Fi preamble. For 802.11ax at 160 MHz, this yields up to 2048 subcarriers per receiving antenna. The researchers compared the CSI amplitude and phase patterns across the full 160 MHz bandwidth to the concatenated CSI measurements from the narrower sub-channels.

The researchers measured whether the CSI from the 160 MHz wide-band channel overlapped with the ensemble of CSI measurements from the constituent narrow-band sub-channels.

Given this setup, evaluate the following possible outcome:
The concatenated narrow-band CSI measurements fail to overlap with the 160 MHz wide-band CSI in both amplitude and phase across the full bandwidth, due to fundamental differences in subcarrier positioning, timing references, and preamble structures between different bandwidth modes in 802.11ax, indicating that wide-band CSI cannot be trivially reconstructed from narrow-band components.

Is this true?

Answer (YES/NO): NO